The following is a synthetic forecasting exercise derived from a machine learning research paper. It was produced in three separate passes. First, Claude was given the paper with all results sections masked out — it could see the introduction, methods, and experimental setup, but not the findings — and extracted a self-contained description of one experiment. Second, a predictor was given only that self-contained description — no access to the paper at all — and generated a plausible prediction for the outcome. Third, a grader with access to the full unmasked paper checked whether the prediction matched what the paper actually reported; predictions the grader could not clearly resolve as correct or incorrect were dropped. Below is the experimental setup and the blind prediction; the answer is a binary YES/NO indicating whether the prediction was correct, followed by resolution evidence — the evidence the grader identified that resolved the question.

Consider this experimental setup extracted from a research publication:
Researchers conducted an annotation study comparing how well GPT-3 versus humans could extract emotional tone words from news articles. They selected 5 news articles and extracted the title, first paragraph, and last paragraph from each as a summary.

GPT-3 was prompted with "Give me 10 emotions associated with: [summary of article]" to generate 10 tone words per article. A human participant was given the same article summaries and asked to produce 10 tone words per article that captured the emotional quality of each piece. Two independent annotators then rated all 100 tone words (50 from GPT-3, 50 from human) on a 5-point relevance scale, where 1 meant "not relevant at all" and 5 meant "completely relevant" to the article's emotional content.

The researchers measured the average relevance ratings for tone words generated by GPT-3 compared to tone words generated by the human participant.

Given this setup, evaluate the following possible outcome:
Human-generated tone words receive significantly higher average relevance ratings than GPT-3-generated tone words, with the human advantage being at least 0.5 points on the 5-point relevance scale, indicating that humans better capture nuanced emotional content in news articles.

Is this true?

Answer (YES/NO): YES